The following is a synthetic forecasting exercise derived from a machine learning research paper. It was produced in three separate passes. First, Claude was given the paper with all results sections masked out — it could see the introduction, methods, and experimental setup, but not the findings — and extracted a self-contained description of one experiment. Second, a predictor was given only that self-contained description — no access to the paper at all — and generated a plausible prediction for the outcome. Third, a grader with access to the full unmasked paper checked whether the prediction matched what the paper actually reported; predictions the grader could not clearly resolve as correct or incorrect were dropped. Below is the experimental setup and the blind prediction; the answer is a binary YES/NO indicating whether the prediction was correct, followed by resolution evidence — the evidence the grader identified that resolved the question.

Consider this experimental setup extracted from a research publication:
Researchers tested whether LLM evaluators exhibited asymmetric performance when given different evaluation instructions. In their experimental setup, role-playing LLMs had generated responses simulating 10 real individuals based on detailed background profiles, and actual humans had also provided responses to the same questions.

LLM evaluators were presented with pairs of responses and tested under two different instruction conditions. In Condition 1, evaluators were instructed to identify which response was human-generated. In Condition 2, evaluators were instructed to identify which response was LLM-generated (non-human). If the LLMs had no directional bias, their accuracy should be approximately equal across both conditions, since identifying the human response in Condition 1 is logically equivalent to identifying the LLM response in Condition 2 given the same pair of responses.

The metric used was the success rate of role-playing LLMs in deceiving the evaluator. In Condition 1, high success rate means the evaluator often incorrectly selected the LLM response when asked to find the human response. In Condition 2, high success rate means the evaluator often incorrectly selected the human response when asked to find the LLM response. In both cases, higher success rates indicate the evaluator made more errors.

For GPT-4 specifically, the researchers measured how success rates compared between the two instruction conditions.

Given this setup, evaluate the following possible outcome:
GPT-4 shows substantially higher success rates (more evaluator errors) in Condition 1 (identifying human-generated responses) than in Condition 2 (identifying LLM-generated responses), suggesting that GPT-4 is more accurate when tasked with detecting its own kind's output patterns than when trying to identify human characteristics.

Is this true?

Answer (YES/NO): YES